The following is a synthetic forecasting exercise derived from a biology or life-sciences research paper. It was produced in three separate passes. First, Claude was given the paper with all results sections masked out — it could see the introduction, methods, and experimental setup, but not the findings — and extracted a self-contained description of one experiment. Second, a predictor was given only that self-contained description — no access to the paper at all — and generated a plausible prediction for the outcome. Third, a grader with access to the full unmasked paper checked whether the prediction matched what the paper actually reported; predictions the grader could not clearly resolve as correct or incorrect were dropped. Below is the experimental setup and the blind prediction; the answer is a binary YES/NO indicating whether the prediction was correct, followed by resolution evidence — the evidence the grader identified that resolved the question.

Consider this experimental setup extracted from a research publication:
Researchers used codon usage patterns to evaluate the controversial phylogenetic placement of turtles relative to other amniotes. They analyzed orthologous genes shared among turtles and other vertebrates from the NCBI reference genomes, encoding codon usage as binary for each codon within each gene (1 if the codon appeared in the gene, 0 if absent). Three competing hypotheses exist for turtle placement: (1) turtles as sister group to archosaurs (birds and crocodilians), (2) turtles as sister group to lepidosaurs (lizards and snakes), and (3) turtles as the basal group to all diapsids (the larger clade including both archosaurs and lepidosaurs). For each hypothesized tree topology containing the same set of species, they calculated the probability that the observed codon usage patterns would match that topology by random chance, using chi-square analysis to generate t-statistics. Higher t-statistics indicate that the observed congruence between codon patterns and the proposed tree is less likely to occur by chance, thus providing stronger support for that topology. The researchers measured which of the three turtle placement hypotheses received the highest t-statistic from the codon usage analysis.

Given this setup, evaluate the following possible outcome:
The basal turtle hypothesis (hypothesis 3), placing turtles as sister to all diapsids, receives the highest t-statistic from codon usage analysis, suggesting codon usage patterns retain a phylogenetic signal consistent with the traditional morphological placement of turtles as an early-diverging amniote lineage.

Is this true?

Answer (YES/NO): NO